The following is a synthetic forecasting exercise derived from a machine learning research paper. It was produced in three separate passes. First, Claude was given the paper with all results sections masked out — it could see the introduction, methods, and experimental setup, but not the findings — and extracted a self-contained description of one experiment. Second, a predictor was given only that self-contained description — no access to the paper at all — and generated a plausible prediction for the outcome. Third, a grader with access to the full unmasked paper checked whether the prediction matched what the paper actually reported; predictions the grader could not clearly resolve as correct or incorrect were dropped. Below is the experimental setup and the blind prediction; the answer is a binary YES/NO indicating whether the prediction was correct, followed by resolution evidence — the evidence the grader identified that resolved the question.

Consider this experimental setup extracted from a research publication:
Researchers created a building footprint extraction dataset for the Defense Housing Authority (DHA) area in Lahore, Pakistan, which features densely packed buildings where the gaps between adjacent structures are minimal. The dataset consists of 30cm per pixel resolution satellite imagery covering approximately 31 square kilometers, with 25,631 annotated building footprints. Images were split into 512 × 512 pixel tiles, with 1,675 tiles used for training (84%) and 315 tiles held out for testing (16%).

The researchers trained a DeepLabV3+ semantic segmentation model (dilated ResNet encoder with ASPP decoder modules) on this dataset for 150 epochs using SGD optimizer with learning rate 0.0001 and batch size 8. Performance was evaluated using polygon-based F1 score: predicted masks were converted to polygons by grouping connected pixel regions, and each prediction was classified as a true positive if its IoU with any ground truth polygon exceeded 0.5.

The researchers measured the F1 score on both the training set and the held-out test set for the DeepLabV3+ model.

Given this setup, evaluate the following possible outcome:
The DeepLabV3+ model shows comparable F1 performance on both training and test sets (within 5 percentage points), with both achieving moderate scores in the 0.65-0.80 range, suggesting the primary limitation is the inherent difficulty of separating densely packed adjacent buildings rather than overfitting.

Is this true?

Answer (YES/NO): NO